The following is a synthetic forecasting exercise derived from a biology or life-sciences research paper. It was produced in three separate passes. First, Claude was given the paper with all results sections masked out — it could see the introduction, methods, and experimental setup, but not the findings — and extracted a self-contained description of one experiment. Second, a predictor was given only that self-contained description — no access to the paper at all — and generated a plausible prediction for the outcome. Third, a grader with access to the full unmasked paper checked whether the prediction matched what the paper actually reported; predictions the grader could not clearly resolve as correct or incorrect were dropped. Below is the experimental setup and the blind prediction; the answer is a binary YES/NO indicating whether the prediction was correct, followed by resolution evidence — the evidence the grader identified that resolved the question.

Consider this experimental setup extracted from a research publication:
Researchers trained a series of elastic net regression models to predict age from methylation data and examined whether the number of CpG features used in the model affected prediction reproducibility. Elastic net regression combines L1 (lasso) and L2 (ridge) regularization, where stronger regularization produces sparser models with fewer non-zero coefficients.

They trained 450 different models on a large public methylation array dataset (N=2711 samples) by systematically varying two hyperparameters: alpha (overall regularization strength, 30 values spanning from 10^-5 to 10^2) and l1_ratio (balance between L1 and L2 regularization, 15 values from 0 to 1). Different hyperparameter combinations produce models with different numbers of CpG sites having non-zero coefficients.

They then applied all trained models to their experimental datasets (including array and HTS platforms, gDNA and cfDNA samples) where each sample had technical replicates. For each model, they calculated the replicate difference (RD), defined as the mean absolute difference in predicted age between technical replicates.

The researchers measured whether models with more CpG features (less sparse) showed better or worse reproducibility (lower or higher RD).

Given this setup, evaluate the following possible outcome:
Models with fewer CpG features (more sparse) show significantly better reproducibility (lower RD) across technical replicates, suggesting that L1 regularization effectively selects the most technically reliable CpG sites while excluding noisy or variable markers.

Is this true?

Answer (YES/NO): NO